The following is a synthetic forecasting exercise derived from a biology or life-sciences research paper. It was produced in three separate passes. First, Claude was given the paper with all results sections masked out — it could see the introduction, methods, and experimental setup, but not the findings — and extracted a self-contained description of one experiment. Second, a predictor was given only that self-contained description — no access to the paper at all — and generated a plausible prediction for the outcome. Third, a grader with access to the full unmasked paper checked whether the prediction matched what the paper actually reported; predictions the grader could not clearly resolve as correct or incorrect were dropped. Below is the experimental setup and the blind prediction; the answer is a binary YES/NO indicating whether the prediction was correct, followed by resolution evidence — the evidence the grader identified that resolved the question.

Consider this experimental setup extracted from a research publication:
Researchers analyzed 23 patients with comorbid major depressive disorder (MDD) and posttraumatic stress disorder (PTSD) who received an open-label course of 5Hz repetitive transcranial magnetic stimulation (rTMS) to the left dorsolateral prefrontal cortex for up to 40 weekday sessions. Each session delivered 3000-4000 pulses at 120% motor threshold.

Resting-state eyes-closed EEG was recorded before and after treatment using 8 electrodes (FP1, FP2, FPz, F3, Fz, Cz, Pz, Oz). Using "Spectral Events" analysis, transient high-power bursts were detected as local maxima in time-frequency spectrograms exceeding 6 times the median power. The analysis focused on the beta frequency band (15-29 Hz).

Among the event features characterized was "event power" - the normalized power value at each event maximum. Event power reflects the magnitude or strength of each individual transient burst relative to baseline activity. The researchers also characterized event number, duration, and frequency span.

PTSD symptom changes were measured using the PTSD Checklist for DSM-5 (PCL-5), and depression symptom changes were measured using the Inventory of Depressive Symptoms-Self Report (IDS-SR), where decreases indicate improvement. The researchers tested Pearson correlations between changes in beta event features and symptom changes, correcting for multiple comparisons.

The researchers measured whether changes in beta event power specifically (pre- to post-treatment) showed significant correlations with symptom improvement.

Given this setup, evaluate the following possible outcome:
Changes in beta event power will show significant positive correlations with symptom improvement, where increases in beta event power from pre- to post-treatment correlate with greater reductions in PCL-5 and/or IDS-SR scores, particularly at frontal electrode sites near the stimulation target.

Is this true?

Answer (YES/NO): NO